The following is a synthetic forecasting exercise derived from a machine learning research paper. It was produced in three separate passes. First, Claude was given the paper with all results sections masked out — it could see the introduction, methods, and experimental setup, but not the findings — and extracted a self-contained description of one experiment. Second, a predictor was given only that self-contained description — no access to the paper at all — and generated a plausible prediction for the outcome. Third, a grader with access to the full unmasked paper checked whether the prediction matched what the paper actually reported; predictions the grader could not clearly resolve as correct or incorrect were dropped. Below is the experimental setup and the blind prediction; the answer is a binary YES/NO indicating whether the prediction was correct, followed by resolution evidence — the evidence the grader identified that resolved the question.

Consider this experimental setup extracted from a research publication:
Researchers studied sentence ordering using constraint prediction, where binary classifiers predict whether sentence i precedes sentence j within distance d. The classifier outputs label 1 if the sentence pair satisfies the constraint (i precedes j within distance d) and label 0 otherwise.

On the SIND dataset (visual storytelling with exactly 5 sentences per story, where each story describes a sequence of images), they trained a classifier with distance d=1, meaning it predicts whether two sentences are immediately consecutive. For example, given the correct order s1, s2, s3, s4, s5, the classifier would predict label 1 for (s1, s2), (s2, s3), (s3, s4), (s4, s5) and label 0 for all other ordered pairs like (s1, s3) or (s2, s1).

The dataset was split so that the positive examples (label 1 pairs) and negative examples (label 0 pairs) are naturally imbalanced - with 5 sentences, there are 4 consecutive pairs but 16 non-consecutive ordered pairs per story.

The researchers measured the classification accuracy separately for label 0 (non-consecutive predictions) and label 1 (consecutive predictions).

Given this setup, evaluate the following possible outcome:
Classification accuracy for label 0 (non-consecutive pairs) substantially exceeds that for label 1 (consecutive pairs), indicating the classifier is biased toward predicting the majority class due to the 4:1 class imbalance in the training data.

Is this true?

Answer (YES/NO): NO